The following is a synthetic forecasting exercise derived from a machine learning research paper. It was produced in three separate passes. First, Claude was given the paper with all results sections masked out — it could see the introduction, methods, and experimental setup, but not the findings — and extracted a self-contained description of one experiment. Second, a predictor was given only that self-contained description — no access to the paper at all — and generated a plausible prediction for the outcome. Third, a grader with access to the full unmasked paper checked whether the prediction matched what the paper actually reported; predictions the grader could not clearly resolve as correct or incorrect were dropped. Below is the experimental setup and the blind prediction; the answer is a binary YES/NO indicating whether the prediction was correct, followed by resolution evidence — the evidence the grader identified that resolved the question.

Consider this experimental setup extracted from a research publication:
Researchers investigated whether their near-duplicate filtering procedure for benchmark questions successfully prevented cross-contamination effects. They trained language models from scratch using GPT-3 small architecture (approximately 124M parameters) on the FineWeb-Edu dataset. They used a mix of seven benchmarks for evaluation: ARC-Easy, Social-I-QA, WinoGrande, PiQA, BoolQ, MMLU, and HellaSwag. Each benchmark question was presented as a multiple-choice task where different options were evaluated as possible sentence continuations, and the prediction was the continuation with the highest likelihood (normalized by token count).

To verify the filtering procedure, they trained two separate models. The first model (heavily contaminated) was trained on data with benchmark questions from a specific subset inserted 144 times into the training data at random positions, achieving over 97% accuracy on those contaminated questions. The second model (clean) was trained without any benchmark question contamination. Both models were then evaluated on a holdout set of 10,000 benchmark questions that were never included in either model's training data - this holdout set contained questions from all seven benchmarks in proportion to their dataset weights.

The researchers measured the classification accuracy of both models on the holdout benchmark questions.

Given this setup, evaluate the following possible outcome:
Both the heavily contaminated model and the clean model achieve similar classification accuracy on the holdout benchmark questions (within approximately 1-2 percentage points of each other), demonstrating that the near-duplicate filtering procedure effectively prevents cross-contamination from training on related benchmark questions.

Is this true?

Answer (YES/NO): YES